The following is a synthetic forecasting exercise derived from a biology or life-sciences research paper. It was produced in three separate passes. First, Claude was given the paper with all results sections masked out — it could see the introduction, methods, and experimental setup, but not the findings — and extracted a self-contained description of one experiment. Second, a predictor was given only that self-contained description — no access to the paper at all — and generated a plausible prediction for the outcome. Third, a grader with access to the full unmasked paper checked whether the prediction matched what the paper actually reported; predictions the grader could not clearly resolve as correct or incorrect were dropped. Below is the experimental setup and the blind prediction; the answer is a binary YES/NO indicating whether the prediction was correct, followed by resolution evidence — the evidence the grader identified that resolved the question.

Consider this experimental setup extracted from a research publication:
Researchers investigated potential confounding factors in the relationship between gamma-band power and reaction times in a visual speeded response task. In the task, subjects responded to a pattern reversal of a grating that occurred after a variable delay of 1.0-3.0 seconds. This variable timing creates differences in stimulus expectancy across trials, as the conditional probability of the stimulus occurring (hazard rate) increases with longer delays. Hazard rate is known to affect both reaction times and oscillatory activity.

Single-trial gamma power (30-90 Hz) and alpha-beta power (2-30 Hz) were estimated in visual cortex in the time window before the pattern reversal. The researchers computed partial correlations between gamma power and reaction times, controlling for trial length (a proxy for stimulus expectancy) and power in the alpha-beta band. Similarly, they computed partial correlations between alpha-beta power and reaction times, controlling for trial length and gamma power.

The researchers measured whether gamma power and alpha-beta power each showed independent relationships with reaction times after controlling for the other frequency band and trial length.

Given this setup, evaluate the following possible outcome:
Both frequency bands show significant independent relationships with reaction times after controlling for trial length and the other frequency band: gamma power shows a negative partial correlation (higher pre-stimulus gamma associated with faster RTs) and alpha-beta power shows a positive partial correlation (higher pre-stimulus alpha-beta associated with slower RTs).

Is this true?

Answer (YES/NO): NO